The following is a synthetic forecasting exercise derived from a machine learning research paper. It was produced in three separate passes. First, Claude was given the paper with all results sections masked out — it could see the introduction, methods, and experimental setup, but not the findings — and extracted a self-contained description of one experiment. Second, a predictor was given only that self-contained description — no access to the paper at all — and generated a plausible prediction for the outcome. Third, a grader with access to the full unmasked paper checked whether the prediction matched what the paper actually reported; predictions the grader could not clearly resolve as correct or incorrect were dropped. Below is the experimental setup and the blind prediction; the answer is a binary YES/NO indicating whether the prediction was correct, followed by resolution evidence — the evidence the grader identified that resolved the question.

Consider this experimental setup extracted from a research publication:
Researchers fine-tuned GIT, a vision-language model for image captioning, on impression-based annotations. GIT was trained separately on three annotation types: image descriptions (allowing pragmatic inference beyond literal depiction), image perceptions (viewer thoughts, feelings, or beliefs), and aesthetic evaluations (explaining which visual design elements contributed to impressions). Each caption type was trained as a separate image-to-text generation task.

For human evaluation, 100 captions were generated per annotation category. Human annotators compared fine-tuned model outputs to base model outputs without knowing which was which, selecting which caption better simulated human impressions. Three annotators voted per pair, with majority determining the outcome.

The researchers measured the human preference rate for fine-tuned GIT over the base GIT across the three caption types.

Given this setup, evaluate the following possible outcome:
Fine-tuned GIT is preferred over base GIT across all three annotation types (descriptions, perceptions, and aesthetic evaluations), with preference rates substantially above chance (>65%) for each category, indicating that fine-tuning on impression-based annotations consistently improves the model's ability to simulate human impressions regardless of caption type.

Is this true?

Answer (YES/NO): YES